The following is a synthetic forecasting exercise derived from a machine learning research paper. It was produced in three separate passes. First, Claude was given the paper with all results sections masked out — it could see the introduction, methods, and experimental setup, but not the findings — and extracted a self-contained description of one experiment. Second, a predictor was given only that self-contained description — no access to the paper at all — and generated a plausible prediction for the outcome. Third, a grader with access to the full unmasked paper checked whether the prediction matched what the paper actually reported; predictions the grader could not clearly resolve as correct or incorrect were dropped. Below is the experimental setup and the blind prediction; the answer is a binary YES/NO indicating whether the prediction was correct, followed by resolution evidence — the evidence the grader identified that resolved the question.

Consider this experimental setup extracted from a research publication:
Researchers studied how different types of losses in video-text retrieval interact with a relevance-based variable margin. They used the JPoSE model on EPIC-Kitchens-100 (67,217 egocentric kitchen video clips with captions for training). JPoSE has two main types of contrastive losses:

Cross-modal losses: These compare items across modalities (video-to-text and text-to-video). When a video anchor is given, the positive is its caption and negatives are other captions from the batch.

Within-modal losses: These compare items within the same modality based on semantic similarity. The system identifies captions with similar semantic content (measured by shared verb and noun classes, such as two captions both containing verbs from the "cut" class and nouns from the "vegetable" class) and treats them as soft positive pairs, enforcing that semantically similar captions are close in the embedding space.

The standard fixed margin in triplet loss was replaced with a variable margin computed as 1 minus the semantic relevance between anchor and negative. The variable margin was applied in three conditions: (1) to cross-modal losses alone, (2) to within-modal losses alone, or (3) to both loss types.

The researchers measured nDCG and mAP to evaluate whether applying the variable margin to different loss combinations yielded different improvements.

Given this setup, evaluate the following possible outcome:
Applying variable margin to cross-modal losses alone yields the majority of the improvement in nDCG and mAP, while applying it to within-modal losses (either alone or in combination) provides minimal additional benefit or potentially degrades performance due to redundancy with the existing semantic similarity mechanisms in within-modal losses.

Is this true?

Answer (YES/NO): YES